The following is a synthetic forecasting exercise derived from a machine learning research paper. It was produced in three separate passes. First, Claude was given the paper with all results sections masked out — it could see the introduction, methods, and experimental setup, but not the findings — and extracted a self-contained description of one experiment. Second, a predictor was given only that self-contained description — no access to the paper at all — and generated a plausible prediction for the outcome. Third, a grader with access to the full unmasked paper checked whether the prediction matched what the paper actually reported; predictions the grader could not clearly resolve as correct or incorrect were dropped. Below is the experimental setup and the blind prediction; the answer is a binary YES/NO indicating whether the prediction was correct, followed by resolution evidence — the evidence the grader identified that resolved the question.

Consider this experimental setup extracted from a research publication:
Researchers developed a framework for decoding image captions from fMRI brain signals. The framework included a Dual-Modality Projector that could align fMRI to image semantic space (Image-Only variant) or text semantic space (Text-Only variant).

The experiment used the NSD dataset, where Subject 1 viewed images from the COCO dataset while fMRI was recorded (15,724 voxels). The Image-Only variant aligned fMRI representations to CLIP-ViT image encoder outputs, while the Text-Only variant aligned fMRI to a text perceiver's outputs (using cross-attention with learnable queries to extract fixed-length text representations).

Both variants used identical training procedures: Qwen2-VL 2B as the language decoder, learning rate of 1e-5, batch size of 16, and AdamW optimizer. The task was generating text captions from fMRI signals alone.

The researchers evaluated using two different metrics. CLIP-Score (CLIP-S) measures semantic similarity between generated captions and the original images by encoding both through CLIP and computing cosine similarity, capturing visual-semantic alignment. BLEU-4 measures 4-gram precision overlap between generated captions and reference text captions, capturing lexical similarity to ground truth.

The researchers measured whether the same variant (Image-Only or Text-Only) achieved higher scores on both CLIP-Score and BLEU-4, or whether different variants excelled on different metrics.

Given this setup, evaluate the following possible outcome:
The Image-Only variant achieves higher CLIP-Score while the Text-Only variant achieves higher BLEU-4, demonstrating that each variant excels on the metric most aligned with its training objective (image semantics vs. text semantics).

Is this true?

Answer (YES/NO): YES